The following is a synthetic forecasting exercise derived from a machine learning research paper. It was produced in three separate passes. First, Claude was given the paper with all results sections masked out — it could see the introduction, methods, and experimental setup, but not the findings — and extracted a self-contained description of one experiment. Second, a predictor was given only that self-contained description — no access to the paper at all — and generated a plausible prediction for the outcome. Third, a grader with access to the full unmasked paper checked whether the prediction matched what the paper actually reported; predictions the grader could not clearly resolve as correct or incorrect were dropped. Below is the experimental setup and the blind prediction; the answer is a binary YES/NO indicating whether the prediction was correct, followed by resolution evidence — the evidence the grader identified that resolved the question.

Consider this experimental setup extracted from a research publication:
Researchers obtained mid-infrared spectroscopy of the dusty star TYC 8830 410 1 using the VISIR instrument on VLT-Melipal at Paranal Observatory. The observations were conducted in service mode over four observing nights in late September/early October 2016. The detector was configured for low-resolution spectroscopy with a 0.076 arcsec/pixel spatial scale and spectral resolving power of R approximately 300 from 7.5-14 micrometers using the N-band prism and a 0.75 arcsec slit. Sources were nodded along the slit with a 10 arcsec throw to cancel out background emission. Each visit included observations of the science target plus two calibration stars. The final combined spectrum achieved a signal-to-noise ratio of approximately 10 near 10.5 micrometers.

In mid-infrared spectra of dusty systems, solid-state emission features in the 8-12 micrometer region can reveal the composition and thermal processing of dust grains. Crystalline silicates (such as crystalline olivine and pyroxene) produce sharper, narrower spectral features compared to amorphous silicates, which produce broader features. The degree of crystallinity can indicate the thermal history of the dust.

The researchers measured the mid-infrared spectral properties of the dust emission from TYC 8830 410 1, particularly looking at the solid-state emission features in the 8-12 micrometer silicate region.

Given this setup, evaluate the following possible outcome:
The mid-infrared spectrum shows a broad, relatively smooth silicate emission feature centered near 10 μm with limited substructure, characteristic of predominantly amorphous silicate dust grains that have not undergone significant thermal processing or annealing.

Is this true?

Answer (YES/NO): NO